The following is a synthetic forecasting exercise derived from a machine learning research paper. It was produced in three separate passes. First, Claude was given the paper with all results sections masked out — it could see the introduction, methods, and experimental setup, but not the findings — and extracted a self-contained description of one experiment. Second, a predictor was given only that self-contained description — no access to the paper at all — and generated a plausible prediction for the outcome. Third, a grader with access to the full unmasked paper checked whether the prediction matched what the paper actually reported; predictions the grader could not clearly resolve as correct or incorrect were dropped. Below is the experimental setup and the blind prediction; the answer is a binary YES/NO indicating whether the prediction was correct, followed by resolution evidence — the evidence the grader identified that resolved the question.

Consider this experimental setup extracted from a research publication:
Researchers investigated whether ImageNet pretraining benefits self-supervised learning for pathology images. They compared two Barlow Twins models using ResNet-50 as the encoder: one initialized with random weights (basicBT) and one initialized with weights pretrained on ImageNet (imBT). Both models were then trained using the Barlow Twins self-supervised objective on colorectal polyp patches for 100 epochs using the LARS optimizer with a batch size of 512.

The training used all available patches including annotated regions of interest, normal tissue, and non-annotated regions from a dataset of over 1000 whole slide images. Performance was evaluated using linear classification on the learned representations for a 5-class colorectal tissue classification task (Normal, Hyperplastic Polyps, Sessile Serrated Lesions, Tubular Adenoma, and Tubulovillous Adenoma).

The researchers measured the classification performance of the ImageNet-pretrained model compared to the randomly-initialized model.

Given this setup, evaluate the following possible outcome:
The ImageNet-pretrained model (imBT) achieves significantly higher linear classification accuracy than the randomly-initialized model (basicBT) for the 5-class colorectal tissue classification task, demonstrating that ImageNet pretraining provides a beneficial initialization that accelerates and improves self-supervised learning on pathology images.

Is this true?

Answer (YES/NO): NO